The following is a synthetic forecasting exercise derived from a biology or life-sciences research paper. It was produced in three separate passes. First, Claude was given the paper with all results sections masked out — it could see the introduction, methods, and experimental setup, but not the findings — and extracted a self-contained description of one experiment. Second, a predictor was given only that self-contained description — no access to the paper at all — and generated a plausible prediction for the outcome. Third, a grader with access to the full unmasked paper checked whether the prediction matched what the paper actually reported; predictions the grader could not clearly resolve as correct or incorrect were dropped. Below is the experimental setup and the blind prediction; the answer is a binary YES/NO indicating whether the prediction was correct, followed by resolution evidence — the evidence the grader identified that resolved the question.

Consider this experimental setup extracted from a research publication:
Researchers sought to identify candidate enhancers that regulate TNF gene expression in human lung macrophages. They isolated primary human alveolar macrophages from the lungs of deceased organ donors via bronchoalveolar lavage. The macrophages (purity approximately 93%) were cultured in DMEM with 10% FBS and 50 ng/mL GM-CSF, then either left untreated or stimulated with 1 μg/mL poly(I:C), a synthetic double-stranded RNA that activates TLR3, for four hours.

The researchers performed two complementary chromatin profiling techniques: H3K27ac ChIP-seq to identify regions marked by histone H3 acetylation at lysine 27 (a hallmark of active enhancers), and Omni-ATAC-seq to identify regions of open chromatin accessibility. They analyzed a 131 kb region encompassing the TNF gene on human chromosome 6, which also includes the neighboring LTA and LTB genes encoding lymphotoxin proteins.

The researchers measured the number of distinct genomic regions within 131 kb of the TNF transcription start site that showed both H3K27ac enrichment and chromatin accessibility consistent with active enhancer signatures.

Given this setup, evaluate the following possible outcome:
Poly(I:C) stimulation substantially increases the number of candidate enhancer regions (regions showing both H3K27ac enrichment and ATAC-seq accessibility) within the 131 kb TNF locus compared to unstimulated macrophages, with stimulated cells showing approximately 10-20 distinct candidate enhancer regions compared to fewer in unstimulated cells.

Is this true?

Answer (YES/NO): NO